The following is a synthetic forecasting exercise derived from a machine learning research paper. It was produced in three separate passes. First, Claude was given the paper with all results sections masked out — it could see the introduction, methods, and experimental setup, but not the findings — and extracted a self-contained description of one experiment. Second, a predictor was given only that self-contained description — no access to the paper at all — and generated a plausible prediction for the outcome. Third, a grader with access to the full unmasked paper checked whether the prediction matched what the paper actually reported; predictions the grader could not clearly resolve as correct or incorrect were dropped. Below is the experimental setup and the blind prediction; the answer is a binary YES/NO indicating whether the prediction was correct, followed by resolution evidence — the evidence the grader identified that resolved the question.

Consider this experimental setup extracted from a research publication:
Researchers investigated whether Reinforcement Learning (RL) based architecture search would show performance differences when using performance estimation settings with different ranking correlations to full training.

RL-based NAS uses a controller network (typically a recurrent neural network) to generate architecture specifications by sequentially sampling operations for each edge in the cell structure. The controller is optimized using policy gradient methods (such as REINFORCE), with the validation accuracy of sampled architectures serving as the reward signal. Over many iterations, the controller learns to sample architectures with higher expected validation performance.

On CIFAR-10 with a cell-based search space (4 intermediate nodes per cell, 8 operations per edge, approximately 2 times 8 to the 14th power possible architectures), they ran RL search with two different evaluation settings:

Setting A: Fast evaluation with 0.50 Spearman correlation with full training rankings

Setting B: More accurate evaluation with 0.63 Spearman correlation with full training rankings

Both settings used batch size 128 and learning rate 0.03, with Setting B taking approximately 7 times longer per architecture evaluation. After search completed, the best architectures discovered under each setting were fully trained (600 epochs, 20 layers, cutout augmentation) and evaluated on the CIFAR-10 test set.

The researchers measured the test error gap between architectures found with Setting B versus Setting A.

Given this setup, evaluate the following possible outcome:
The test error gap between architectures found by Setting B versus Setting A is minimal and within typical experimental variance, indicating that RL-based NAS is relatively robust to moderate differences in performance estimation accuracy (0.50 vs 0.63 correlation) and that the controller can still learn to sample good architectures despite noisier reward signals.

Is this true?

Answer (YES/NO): YES